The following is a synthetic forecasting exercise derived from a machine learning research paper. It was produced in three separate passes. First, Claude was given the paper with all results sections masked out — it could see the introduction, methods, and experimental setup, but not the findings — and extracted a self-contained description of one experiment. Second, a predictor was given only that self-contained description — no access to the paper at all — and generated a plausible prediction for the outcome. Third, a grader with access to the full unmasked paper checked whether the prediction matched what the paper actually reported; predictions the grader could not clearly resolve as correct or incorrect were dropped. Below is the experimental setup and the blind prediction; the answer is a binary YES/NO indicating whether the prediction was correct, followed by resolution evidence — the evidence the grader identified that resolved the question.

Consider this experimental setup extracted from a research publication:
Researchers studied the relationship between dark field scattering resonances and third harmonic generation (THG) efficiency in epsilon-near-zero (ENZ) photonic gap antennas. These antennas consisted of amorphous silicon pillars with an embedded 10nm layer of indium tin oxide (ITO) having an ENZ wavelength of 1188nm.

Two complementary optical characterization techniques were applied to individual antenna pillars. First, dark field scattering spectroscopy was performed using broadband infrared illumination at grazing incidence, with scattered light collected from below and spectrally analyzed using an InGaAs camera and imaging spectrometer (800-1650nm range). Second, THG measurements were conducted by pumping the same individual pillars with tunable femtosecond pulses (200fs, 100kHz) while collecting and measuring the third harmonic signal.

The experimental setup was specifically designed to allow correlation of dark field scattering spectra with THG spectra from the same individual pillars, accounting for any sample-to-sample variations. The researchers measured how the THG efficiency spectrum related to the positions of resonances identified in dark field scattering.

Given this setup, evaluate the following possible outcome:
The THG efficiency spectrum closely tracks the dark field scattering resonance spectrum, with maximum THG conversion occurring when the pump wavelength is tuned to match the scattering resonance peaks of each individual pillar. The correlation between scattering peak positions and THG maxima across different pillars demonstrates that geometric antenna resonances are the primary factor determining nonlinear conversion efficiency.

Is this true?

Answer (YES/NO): NO